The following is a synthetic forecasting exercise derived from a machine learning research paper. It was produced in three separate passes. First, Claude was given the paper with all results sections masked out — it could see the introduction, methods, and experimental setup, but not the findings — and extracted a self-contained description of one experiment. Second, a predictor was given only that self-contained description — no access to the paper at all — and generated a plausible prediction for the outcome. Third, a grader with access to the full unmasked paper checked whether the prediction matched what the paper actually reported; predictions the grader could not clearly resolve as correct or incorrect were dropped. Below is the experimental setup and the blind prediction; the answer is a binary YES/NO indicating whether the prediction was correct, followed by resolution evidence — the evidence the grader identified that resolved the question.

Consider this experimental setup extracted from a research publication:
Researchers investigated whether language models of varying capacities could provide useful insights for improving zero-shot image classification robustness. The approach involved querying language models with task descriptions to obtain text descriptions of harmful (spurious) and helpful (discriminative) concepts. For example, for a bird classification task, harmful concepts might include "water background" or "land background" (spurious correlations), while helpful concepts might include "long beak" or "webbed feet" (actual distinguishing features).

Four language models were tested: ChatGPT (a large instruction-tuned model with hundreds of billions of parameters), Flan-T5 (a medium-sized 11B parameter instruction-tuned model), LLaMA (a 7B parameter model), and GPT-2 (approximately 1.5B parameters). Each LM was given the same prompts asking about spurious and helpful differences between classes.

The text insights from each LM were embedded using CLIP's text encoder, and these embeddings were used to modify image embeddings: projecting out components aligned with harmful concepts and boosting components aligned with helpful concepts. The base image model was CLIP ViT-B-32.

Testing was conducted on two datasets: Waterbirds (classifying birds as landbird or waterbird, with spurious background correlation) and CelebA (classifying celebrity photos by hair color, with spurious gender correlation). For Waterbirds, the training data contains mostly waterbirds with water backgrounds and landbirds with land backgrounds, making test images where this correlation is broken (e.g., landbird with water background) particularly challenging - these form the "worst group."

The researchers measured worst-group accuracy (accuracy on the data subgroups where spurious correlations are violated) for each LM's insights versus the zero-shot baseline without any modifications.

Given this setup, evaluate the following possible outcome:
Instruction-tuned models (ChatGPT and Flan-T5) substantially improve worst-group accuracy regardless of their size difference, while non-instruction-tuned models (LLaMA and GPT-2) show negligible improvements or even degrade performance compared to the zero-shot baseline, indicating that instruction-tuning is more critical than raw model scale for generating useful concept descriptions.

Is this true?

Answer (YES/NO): NO